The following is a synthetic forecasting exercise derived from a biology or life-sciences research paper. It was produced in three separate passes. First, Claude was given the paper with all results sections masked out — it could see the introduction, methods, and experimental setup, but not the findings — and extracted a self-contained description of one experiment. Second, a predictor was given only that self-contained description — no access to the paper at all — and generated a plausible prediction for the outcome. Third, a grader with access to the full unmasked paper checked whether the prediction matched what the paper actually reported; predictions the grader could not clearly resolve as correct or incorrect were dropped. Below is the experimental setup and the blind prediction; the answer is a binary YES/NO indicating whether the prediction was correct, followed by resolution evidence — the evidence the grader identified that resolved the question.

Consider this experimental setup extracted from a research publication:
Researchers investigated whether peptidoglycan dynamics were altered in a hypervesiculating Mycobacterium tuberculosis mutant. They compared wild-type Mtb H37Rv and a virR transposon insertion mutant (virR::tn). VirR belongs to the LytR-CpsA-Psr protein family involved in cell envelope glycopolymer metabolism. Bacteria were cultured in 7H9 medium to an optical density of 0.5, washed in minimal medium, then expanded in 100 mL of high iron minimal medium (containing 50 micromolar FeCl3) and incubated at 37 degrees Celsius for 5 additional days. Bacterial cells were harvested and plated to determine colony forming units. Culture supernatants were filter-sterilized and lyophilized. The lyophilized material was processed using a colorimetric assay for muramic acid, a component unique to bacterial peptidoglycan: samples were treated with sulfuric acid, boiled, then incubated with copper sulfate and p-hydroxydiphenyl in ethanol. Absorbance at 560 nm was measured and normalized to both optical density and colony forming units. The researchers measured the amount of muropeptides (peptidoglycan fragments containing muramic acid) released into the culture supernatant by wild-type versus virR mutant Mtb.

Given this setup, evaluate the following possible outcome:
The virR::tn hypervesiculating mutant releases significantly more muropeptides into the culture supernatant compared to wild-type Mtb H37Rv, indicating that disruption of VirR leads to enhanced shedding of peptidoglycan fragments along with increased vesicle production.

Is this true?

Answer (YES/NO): YES